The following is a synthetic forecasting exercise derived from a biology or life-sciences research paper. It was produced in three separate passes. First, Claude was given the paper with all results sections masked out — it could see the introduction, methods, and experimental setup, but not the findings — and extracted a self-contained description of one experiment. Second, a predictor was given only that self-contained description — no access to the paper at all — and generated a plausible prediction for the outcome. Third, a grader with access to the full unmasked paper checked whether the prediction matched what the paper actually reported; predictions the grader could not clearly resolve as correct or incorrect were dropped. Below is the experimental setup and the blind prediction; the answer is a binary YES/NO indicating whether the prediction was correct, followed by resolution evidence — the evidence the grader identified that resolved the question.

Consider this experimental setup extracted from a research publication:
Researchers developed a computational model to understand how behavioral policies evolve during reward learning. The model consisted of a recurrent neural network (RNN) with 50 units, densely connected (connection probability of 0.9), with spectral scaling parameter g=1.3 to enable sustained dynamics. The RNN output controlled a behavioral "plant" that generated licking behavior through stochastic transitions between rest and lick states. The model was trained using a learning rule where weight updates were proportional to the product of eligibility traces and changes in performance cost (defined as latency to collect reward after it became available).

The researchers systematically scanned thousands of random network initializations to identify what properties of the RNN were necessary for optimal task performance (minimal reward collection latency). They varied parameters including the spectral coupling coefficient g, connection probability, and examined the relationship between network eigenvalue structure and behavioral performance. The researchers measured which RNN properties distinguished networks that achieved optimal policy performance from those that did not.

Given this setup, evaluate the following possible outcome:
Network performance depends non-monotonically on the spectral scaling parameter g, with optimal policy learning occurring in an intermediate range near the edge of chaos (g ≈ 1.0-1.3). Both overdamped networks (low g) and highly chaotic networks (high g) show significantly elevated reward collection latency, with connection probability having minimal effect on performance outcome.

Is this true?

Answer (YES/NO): NO